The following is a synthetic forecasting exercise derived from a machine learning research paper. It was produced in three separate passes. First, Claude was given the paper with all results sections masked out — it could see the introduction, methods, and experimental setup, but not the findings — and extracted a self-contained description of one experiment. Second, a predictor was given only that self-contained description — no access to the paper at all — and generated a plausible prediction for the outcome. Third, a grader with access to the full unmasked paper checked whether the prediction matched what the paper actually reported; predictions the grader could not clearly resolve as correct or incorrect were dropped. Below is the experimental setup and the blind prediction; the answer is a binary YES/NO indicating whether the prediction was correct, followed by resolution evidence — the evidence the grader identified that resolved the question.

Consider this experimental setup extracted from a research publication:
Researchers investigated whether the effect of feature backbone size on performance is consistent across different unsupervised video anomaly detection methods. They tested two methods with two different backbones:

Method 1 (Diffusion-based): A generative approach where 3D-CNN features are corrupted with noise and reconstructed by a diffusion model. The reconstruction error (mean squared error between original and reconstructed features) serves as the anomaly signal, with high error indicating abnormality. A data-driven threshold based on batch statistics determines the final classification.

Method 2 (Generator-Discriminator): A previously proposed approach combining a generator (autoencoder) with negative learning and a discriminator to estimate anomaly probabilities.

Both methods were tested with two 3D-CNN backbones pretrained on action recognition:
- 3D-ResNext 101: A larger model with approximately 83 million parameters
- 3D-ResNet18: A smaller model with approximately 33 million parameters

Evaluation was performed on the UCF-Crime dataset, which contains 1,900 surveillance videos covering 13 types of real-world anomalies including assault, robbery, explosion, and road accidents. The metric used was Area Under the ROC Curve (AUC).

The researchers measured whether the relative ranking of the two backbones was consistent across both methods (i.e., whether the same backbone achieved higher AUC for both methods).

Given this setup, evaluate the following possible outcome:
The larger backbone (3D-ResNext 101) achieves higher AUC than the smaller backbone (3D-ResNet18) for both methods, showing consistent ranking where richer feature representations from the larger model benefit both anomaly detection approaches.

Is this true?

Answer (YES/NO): NO